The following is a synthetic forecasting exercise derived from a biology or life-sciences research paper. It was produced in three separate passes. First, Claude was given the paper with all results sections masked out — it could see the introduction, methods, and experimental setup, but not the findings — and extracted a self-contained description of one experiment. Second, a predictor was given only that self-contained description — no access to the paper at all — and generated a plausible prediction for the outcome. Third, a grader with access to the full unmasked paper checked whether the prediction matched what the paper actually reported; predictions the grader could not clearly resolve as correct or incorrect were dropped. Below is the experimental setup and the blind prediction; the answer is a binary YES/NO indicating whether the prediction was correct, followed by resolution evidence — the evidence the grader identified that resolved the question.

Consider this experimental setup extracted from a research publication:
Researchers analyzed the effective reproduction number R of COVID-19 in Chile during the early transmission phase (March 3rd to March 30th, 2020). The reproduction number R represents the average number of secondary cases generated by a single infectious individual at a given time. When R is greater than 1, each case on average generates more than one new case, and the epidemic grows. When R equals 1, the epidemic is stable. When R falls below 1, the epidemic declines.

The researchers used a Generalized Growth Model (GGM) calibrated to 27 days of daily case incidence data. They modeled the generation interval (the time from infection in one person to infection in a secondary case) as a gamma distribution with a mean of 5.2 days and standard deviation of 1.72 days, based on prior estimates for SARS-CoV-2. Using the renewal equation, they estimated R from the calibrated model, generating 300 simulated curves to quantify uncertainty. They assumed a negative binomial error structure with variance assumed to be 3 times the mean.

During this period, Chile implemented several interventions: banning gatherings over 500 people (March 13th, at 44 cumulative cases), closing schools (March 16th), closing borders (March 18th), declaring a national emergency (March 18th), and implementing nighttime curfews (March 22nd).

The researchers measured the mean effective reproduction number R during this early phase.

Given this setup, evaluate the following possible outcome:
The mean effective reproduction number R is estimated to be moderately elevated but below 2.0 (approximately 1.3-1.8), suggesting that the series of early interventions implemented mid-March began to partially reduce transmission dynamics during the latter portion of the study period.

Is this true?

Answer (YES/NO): YES